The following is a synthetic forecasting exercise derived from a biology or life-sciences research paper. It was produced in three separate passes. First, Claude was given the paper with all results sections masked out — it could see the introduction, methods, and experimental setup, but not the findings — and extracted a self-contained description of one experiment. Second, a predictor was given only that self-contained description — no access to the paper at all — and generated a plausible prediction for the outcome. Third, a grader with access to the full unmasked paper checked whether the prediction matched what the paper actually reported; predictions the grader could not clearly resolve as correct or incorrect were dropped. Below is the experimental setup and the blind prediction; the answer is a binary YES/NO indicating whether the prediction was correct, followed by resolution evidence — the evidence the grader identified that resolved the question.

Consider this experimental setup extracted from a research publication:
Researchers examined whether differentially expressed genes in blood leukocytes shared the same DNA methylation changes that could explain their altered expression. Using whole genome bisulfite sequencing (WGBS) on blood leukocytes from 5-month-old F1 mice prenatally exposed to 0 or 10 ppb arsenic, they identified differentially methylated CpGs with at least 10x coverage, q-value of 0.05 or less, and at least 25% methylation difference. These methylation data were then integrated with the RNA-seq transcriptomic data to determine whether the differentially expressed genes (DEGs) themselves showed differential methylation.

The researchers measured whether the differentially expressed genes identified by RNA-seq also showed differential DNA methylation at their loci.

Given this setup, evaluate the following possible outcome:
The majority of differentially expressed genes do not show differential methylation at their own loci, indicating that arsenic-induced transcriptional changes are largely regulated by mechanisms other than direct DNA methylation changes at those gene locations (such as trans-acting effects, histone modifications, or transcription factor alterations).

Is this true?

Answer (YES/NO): YES